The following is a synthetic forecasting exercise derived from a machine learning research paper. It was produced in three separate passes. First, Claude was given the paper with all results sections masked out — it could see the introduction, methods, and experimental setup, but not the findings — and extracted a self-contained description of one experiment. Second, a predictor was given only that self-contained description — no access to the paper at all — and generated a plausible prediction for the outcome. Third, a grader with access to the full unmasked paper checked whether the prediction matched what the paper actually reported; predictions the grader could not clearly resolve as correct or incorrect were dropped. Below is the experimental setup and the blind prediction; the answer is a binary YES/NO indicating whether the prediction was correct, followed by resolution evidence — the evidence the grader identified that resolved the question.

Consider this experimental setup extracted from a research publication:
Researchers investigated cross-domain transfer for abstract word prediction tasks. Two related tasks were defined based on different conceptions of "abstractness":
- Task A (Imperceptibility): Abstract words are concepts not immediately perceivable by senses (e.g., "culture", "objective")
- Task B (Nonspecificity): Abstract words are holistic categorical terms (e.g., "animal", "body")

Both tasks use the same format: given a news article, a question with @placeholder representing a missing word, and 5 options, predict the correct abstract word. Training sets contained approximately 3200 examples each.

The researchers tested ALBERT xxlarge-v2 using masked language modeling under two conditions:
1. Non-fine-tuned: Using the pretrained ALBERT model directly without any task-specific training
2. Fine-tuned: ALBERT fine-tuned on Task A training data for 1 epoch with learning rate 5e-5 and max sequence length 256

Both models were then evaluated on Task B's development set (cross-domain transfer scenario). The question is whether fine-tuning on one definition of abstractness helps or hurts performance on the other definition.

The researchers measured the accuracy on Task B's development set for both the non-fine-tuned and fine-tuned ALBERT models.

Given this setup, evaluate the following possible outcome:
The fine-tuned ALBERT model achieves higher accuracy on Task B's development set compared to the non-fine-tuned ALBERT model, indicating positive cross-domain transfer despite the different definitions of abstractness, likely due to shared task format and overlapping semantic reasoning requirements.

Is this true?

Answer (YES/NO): NO